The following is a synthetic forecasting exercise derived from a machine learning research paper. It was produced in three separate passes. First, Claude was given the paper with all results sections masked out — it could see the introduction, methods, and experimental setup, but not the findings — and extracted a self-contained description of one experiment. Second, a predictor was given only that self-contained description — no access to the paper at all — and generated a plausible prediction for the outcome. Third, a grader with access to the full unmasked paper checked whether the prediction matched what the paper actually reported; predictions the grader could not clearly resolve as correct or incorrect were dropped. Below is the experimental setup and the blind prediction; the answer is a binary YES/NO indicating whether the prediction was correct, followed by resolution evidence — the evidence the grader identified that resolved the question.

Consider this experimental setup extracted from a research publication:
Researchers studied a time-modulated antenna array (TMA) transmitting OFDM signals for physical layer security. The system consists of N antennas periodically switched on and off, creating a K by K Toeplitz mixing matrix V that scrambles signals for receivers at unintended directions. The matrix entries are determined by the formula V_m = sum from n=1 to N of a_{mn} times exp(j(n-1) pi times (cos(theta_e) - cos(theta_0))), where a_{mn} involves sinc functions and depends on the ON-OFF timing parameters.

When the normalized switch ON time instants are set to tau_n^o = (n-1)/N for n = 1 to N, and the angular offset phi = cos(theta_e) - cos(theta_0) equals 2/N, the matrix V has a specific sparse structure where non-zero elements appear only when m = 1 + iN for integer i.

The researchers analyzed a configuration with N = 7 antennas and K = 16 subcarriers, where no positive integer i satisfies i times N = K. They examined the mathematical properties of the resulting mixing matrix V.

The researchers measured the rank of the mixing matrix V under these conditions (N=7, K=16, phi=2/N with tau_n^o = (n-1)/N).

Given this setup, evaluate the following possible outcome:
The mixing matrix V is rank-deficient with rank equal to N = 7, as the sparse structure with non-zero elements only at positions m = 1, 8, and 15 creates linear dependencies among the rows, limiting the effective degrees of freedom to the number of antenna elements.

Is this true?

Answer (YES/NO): NO